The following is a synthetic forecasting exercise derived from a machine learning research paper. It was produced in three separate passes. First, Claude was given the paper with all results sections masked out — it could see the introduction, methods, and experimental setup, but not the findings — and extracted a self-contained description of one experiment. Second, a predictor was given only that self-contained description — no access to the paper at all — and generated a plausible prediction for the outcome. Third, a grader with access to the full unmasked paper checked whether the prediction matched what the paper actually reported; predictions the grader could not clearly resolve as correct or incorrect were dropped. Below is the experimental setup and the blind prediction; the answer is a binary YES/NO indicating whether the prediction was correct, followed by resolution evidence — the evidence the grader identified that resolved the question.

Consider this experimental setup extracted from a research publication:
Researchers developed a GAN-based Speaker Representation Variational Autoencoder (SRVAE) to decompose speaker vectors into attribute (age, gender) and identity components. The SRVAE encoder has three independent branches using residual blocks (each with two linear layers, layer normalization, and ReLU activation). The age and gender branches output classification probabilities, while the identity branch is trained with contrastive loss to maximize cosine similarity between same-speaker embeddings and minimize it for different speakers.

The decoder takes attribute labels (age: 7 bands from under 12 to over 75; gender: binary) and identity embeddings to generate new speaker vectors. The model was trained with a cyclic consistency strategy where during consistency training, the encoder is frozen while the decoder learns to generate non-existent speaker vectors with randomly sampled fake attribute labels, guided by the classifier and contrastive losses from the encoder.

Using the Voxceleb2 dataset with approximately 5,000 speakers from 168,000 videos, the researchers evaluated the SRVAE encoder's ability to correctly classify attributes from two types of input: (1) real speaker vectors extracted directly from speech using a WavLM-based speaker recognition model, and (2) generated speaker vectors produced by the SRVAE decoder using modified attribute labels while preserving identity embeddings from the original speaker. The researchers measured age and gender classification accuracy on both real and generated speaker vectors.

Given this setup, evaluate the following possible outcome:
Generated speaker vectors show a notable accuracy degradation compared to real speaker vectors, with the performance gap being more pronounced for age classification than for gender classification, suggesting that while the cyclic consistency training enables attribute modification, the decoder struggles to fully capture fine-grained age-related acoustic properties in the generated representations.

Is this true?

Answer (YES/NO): NO